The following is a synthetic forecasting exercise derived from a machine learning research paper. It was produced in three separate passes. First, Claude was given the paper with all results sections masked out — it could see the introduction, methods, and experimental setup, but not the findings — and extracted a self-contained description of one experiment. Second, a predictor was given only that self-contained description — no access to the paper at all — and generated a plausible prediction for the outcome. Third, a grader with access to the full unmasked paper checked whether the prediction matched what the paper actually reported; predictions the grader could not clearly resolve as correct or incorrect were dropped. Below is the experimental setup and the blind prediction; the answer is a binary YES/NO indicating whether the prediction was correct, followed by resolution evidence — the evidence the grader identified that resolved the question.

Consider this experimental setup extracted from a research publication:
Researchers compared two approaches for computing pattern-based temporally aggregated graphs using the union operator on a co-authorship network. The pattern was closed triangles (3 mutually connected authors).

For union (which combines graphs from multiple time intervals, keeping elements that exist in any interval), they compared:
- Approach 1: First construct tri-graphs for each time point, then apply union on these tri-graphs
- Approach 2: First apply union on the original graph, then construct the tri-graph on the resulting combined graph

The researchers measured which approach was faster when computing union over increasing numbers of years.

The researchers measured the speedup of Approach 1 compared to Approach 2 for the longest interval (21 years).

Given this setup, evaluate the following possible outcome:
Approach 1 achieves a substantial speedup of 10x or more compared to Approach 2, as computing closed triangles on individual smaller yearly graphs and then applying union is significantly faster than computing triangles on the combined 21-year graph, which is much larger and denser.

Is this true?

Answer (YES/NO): NO